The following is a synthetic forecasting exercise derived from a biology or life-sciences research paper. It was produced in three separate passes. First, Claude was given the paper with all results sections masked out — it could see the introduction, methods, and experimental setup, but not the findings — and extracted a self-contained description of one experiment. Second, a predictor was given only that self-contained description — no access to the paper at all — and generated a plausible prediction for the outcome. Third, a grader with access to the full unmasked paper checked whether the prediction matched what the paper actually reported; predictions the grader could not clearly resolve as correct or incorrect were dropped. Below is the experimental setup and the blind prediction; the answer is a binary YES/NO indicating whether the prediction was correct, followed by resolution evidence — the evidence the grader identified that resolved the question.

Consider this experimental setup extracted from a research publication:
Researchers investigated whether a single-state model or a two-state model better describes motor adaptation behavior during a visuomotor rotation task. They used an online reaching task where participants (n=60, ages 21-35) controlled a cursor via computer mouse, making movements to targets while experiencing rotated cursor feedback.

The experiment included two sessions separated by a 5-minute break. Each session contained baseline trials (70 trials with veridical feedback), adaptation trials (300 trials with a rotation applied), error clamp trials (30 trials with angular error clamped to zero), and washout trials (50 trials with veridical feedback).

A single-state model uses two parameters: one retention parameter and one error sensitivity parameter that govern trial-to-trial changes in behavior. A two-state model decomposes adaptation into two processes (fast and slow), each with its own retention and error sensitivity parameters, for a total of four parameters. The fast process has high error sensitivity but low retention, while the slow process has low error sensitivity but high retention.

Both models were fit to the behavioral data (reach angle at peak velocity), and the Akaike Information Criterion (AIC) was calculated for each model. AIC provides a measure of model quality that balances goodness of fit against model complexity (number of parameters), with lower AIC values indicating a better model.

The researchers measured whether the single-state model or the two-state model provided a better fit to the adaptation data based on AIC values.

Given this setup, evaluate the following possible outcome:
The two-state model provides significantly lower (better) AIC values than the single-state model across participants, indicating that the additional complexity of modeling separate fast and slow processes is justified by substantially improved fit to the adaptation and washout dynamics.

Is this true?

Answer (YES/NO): YES